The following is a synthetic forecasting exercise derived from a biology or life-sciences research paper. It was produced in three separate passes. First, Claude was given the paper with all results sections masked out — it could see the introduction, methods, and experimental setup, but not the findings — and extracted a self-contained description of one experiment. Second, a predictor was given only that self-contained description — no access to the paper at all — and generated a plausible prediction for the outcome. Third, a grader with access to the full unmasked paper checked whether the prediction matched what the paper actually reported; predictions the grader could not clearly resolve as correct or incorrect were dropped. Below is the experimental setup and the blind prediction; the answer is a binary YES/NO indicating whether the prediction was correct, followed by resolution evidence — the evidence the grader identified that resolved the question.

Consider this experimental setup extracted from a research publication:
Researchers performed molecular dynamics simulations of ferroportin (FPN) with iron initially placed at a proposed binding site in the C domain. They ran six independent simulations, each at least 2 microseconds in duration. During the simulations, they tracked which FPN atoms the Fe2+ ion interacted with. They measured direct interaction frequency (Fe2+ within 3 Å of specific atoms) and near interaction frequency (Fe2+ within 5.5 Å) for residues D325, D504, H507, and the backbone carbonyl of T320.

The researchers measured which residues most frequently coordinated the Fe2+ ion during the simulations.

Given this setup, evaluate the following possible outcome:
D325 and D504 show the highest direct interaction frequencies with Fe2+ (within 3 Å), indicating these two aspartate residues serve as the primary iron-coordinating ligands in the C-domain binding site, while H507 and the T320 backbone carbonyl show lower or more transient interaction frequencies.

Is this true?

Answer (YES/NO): NO